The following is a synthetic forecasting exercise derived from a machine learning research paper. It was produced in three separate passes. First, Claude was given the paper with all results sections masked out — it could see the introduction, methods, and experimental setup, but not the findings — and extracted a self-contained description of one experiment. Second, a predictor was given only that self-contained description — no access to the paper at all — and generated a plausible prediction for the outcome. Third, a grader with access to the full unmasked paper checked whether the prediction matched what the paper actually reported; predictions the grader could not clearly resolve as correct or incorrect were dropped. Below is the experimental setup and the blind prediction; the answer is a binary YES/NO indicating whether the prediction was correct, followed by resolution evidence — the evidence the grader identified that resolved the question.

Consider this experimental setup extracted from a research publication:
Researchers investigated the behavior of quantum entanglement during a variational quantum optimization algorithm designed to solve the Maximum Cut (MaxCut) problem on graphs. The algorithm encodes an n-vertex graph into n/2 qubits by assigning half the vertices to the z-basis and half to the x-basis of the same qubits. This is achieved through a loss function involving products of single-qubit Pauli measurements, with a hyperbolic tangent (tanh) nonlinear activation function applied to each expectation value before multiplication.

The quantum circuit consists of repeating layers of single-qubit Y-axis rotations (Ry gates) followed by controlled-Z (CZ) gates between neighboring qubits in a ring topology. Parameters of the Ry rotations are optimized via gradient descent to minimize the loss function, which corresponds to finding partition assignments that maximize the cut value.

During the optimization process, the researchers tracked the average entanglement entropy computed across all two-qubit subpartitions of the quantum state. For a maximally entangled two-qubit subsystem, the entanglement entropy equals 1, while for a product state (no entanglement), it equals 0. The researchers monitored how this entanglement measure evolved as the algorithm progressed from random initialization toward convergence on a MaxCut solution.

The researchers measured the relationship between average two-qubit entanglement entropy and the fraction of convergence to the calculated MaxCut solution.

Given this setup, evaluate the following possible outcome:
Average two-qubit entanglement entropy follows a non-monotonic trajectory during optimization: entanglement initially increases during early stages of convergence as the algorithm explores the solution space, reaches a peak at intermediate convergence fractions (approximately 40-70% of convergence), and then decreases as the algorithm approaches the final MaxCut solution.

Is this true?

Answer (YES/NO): NO